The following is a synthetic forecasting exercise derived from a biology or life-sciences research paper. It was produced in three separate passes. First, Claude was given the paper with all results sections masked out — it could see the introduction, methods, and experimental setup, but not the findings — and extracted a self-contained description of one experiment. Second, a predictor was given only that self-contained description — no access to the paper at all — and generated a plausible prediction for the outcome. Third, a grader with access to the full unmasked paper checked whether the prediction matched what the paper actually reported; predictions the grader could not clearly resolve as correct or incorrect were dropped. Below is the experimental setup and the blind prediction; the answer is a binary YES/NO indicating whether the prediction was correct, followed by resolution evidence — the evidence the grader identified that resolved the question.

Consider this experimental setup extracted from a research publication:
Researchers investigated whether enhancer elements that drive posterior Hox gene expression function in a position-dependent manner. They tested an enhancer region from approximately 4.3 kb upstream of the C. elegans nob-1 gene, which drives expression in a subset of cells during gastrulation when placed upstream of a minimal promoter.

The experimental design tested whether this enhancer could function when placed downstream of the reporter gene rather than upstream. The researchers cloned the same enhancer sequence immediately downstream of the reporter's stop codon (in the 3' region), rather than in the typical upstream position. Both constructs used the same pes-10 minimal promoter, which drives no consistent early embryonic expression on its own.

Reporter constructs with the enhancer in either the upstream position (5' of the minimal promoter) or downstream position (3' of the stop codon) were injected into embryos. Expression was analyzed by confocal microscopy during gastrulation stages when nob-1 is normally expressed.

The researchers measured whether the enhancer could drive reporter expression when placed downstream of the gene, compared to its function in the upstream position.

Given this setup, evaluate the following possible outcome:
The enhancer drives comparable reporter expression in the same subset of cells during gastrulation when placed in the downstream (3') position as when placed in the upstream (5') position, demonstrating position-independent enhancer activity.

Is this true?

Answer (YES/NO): NO